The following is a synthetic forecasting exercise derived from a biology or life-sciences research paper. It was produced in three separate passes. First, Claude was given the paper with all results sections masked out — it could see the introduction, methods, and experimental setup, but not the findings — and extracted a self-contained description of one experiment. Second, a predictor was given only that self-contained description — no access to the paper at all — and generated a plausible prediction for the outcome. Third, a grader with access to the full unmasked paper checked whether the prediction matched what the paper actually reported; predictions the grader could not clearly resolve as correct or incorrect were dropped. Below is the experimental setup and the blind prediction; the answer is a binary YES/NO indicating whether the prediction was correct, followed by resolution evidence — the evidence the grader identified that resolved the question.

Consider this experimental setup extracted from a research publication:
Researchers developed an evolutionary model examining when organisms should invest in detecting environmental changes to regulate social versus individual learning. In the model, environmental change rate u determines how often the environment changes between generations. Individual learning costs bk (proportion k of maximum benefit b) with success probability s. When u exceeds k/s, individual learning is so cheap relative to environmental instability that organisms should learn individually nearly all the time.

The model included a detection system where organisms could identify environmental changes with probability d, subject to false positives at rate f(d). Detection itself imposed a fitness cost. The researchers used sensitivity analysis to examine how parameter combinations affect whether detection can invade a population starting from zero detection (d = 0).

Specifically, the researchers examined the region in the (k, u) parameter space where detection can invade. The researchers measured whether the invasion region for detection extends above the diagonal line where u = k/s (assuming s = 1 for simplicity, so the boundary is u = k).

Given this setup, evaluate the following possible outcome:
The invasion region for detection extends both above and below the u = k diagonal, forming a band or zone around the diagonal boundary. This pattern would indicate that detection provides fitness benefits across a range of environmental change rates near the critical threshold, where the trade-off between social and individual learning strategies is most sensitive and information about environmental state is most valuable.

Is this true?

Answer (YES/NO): NO